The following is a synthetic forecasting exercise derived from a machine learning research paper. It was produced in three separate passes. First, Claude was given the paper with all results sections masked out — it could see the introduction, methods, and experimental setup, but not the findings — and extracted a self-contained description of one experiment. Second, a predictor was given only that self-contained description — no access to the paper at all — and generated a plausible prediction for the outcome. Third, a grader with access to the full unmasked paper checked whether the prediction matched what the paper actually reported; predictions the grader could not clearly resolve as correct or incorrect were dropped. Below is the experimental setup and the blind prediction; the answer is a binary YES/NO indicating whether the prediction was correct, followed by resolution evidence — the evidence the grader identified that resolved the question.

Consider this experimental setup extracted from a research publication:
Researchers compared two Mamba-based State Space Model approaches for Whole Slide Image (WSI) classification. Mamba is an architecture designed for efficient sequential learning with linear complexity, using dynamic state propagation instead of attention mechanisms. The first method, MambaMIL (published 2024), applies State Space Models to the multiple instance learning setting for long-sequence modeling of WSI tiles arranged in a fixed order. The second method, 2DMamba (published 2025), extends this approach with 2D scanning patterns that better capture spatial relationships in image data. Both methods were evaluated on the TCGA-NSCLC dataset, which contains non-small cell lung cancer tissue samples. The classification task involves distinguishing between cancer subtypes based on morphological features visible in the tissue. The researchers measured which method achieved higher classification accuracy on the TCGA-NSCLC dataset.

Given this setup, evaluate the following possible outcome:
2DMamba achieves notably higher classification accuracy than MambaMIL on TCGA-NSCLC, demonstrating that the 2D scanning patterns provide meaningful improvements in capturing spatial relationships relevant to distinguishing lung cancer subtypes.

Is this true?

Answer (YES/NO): NO